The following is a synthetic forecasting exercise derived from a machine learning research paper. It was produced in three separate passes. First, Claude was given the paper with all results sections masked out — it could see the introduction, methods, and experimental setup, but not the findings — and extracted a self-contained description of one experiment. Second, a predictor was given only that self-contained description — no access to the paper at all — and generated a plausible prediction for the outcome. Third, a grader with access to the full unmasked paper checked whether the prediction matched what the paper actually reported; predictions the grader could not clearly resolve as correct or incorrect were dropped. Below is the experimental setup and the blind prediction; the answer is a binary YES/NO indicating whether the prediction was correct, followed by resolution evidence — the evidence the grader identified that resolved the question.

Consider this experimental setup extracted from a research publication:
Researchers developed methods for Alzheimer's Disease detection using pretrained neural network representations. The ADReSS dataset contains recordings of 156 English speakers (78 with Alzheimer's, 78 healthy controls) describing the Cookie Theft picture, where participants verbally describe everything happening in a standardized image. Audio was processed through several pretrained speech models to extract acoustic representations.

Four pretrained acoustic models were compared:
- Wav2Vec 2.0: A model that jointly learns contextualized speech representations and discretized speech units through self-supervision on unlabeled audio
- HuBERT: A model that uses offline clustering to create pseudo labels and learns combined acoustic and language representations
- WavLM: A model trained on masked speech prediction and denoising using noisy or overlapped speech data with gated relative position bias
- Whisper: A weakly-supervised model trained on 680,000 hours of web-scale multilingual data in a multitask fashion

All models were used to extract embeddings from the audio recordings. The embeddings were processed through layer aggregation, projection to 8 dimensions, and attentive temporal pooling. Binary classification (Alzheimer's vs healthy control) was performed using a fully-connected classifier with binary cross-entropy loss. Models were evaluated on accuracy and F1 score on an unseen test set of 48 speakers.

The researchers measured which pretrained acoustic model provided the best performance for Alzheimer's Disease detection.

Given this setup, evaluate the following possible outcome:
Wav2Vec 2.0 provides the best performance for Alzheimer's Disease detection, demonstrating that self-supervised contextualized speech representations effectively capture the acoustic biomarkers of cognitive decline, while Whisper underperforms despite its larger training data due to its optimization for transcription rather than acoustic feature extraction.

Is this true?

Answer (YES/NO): NO